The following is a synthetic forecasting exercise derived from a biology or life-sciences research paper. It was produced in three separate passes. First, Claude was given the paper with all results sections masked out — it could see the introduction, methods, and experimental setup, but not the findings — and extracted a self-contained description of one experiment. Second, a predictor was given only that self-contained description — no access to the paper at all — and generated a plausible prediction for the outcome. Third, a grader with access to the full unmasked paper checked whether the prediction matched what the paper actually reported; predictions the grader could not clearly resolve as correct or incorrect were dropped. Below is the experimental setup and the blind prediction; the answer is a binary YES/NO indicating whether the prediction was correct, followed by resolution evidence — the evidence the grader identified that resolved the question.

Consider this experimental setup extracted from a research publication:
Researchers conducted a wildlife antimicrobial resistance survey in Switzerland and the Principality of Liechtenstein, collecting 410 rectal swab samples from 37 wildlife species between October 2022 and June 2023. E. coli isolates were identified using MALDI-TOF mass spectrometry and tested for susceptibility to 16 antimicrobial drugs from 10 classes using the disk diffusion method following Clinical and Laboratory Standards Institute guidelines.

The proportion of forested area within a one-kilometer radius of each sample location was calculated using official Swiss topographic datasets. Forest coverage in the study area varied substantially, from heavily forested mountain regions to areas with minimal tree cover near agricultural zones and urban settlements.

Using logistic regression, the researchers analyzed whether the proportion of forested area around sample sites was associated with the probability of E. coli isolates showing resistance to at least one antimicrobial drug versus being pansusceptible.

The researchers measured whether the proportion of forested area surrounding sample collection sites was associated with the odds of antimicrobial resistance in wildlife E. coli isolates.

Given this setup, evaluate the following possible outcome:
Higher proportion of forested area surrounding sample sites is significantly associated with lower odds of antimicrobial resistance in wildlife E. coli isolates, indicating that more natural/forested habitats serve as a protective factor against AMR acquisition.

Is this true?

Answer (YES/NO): YES